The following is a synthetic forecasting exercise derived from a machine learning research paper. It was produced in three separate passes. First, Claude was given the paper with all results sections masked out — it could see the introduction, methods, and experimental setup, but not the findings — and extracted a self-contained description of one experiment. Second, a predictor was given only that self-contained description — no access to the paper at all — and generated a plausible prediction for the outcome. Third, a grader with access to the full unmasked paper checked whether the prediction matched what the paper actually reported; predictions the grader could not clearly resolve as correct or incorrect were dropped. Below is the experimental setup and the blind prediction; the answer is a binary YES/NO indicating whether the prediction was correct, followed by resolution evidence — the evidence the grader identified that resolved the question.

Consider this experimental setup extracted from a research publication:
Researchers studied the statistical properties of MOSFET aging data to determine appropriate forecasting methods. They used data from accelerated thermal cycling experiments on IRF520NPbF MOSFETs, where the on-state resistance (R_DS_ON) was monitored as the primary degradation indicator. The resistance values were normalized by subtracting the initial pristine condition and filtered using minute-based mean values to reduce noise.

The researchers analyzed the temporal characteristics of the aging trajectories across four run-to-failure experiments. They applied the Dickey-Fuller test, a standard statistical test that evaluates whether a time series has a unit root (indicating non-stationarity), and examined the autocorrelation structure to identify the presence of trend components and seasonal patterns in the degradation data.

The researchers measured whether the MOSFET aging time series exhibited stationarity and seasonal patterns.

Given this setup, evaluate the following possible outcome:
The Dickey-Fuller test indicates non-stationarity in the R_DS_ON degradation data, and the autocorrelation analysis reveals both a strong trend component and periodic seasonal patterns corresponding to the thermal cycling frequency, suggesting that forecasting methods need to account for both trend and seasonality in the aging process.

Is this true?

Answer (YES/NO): NO